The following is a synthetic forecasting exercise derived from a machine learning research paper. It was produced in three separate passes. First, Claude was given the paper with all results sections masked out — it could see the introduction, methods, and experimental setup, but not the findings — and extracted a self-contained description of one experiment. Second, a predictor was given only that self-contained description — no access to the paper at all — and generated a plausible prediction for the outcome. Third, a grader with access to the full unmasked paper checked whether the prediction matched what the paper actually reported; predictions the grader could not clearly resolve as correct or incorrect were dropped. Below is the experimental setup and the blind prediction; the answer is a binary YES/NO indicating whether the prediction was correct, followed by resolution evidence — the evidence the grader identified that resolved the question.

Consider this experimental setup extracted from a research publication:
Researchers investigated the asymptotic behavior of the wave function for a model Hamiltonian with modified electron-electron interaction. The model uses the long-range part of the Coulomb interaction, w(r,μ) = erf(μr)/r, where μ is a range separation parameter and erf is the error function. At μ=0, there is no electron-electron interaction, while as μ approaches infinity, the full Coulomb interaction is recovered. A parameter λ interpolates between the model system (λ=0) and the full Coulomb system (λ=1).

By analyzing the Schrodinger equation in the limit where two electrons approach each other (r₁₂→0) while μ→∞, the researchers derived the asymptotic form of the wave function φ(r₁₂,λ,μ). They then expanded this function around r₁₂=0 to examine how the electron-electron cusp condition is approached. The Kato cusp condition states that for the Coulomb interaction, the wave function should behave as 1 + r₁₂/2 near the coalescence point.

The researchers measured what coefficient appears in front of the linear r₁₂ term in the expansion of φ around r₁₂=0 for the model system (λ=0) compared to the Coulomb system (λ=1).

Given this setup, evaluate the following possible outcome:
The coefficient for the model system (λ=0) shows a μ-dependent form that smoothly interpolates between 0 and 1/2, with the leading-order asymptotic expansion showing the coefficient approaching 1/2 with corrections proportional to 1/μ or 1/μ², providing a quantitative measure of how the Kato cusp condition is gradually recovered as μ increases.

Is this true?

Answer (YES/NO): NO